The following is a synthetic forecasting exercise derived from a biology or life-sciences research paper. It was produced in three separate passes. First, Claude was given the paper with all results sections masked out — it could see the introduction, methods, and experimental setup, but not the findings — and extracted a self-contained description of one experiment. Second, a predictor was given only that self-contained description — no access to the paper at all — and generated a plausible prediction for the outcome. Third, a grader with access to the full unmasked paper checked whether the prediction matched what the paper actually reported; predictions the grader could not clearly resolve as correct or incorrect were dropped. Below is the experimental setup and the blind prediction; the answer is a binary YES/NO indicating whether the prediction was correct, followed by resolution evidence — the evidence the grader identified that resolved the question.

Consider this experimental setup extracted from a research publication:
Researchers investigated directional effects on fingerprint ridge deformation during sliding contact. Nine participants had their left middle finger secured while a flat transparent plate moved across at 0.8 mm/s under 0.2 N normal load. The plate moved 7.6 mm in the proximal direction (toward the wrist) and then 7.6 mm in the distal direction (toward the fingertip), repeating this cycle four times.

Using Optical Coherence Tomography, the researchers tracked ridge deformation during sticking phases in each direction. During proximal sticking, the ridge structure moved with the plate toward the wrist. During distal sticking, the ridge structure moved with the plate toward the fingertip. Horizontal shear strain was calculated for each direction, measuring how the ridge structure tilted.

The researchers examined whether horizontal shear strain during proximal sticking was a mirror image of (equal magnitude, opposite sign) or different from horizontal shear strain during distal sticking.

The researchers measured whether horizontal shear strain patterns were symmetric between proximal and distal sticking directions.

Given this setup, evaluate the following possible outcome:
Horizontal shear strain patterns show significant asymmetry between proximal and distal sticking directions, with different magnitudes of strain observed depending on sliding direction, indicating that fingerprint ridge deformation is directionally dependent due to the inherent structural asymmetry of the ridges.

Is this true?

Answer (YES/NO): NO